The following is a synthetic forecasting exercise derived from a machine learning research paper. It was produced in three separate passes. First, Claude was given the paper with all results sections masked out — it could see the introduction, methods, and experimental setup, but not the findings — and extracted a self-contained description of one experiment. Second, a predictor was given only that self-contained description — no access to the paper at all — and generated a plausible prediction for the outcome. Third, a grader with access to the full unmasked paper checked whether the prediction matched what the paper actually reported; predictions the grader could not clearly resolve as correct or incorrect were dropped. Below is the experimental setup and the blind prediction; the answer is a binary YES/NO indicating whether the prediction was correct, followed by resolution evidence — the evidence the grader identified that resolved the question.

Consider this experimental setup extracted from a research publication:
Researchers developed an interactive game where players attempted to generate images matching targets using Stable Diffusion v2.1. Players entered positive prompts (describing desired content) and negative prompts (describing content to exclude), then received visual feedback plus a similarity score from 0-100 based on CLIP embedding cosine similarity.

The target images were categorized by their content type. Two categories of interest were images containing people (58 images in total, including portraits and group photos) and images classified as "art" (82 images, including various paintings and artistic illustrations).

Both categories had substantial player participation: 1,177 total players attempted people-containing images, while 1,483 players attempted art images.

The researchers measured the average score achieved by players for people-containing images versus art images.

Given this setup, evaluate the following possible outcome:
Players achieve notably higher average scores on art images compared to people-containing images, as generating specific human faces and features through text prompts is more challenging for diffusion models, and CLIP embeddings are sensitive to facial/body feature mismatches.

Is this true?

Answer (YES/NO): NO